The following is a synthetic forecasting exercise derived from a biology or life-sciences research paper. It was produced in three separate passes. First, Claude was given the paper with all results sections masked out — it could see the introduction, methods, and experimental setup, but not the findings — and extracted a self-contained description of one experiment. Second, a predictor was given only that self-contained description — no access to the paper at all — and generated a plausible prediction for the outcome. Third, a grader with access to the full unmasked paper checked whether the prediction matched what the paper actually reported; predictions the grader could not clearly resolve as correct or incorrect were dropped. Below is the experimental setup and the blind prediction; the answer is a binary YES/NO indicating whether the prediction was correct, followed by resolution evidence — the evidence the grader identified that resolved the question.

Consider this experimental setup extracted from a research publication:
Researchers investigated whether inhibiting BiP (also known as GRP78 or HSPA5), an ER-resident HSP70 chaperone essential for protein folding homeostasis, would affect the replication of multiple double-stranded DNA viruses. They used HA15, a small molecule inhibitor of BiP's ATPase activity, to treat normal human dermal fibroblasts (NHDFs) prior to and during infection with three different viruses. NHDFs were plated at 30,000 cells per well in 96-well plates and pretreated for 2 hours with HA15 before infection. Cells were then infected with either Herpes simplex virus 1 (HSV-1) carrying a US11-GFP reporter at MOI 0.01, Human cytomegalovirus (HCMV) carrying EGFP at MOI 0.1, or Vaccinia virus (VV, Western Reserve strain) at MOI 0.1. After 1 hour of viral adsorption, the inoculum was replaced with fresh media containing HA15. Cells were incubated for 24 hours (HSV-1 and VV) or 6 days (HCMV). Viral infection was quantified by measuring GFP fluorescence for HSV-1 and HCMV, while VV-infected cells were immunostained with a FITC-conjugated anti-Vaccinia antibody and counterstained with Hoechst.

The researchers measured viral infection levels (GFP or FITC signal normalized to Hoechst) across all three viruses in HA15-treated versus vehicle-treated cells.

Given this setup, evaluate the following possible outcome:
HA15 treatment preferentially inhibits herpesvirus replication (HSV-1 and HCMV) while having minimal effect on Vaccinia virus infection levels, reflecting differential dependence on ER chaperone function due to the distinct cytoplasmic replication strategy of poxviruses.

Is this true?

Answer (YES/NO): NO